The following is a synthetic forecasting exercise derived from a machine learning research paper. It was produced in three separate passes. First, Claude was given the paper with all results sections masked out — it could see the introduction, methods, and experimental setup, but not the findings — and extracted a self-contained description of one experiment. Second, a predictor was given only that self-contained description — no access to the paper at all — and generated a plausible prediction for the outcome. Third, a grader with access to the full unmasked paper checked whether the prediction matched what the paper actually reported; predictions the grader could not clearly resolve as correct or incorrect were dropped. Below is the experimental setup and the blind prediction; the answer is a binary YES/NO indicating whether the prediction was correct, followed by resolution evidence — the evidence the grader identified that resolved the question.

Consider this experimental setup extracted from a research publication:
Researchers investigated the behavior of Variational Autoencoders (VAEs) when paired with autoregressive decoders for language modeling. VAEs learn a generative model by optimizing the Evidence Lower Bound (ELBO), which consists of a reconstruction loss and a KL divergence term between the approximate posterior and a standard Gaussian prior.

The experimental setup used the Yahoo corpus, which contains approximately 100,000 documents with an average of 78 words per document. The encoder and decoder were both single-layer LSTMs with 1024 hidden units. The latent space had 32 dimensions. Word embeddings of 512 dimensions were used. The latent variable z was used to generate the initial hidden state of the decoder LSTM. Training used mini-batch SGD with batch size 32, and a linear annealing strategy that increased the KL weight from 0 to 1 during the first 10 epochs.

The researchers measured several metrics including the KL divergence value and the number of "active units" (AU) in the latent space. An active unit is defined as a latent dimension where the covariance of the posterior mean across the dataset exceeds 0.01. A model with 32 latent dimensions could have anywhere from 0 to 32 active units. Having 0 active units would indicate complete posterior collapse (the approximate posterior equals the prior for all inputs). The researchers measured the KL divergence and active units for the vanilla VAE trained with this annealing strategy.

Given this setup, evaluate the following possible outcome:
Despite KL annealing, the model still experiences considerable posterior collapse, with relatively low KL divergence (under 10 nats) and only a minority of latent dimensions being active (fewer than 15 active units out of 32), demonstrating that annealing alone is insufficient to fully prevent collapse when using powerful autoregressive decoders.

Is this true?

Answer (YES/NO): NO